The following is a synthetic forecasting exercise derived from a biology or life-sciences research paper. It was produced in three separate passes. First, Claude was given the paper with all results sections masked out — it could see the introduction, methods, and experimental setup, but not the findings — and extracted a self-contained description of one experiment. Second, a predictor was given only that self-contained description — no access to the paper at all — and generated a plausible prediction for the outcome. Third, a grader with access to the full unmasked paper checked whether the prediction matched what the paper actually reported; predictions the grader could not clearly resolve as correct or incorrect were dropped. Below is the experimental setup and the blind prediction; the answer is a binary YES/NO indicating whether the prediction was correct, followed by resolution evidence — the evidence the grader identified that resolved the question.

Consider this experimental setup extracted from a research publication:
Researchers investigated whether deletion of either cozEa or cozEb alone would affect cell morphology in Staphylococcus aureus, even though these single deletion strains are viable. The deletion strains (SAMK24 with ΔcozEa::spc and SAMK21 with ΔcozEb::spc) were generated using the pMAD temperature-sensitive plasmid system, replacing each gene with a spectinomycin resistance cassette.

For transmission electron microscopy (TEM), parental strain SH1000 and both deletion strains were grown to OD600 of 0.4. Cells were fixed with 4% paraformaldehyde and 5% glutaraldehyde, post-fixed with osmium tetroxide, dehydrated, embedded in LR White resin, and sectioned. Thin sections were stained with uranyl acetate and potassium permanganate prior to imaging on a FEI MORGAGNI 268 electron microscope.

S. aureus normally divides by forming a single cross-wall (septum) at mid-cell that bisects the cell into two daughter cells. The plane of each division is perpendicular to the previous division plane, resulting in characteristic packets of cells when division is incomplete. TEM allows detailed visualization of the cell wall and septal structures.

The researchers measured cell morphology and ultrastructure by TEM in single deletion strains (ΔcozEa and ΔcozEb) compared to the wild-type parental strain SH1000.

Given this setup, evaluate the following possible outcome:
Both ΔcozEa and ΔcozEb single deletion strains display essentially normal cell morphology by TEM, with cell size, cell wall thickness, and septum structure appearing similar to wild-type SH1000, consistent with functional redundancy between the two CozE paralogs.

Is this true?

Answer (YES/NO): NO